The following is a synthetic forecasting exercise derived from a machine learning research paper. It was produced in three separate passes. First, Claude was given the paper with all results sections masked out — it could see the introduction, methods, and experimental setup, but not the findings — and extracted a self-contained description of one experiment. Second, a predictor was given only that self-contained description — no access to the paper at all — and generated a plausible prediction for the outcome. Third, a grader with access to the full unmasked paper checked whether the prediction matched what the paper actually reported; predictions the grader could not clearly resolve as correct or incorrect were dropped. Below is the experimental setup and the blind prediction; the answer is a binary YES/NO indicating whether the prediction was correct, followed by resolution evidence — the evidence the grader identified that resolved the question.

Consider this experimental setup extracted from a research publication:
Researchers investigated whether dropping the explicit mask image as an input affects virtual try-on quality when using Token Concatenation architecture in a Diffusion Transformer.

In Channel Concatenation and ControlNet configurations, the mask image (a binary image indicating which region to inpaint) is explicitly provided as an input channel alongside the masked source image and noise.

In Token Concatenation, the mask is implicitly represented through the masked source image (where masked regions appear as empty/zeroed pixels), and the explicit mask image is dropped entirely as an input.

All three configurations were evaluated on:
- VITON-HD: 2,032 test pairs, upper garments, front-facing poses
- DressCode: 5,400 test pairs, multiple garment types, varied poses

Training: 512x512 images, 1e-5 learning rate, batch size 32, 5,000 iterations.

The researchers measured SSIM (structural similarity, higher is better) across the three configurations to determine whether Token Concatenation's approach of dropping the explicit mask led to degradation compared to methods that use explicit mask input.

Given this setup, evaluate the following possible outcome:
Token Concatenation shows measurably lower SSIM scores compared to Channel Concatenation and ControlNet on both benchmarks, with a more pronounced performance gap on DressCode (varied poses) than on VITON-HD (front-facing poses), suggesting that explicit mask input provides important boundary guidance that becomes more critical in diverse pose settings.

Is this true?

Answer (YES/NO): NO